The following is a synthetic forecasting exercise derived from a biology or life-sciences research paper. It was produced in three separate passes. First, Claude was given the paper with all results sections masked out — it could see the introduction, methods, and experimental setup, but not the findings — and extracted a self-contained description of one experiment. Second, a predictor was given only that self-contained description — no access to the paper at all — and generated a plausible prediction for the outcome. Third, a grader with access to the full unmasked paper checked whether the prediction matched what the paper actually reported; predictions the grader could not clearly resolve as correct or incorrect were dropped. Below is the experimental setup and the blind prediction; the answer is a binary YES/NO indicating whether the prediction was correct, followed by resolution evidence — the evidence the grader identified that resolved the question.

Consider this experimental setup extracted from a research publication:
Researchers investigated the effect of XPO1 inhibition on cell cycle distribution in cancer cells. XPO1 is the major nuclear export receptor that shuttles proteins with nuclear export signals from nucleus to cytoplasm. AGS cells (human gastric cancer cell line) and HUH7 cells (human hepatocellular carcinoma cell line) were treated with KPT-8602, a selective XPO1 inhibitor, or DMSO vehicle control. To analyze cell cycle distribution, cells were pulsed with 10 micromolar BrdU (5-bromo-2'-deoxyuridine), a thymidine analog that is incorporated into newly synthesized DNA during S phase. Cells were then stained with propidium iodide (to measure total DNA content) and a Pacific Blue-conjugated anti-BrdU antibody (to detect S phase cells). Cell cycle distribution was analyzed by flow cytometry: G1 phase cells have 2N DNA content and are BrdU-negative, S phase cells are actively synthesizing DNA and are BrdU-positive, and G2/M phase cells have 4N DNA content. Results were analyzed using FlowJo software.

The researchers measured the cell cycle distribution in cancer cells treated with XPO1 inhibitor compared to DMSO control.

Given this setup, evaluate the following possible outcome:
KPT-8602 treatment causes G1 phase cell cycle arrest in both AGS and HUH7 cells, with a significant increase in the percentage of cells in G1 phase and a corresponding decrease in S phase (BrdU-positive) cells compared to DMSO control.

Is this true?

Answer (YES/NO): YES